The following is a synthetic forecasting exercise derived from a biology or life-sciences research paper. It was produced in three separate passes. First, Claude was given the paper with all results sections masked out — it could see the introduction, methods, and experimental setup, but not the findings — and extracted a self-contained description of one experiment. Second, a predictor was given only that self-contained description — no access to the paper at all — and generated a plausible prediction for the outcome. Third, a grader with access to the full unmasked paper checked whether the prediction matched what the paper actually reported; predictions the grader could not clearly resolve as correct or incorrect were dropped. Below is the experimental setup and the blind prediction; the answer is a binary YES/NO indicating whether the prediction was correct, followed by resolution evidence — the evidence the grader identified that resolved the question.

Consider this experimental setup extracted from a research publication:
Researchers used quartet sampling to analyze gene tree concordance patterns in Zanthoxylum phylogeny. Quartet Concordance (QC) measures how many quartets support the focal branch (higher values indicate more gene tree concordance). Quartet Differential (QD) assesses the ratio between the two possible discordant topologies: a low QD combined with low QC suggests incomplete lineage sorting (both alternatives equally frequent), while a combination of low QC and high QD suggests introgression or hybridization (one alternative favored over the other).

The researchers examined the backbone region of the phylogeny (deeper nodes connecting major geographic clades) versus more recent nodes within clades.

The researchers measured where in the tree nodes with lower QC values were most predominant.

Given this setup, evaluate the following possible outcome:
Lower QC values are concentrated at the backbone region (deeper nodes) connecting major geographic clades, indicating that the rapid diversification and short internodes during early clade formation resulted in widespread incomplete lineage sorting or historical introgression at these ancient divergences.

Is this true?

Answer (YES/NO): YES